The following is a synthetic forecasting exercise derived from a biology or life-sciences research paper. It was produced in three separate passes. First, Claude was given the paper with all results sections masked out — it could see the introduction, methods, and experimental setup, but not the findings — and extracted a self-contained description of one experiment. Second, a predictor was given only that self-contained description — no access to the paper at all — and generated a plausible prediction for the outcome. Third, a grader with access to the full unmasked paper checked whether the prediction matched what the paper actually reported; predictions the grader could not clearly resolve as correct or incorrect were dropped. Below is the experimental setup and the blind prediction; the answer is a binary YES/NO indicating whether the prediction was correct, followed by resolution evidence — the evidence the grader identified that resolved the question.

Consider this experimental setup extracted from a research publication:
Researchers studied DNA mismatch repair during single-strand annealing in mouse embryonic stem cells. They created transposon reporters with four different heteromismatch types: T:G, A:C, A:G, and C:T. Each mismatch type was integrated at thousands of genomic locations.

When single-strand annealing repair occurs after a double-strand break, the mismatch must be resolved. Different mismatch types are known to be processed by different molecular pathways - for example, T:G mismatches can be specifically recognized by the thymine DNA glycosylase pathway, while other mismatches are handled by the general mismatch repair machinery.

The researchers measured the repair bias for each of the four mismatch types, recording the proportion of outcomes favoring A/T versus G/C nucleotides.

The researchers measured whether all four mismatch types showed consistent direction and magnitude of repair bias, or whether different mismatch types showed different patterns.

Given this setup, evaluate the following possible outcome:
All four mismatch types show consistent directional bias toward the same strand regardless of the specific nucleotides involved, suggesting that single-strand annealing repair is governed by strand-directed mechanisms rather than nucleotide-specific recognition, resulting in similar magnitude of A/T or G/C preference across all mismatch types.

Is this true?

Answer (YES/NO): YES